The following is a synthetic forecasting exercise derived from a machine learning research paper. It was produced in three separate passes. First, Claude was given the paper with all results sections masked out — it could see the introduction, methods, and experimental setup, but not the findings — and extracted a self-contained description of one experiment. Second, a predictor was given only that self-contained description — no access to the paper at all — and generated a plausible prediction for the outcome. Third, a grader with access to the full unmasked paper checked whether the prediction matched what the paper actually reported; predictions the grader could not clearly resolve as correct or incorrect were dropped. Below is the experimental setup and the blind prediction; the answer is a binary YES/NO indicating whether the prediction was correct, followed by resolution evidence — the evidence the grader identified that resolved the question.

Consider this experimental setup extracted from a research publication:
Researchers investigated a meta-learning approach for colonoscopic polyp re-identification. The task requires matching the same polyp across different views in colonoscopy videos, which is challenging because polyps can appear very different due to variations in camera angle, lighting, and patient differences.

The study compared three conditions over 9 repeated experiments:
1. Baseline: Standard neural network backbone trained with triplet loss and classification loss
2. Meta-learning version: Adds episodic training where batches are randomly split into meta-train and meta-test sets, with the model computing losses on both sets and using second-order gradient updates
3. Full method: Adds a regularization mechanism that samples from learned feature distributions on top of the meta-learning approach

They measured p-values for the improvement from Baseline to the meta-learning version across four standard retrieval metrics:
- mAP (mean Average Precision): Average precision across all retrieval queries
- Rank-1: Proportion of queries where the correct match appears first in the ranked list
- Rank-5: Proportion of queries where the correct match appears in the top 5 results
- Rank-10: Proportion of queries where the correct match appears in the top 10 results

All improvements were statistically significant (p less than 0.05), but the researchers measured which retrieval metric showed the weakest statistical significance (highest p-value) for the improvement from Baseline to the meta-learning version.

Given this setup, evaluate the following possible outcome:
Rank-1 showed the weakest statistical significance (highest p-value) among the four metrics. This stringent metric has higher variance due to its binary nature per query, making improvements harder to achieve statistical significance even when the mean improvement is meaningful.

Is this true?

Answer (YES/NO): NO